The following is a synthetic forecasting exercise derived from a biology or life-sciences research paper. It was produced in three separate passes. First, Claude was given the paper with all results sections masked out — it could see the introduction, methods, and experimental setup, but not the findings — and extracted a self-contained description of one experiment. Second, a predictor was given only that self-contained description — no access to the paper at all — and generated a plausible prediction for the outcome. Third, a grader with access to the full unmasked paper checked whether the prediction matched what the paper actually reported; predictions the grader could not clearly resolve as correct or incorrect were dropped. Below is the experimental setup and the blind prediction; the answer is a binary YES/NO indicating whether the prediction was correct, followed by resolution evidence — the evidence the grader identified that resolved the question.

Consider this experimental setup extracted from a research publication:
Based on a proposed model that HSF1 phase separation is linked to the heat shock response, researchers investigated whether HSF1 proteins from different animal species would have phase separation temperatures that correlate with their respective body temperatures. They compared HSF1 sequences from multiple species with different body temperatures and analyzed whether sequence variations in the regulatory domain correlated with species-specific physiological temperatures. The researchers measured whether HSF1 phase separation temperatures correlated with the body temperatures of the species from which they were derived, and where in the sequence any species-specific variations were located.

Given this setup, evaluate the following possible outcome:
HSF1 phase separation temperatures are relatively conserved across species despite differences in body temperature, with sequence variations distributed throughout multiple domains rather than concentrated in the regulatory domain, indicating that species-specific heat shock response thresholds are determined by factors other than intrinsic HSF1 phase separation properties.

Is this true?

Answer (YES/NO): NO